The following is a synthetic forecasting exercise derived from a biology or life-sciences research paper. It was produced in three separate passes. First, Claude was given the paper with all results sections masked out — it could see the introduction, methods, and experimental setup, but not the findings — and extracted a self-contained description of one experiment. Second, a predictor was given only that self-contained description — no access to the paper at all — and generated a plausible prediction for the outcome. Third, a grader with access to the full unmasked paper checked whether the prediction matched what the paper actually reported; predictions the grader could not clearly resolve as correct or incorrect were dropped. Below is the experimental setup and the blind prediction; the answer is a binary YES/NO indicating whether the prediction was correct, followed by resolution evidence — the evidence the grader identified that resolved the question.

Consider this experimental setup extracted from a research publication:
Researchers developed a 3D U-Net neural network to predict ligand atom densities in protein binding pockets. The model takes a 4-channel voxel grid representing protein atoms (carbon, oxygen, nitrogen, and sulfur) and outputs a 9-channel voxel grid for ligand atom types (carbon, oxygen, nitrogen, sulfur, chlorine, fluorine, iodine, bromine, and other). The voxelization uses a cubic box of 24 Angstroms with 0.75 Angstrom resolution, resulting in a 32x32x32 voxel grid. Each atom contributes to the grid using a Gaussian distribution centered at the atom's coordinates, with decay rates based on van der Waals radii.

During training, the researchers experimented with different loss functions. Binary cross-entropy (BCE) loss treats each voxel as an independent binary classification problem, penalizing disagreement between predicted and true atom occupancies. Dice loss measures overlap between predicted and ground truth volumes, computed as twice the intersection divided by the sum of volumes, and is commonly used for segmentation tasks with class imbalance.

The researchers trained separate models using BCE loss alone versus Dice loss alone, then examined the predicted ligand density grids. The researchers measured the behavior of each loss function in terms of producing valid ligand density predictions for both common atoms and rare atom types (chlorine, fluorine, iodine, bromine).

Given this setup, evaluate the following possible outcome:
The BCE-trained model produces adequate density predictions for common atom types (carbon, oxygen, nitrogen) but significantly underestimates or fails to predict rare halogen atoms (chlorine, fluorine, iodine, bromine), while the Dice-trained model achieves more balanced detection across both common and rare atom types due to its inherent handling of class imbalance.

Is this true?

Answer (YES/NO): NO